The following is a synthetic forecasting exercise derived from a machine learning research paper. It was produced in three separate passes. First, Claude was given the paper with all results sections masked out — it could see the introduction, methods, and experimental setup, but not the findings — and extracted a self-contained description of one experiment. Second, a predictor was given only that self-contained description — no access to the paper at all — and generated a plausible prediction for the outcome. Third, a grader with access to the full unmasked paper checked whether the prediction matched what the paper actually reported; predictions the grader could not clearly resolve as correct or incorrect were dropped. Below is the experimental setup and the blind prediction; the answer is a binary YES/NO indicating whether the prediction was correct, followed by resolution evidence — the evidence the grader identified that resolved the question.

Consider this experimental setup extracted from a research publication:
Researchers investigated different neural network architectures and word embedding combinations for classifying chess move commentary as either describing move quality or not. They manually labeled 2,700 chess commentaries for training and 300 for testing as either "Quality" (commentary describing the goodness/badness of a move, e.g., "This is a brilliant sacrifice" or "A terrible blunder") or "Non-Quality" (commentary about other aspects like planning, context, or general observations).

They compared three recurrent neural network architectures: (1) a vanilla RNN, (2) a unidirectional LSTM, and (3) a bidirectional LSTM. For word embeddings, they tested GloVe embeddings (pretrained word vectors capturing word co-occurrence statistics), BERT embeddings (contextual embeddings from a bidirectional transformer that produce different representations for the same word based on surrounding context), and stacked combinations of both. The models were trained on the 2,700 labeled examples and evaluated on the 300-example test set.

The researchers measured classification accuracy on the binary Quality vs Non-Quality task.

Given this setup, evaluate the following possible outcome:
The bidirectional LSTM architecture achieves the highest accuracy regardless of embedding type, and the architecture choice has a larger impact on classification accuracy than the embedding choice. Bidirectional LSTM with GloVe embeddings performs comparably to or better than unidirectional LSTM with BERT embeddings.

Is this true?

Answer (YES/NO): NO